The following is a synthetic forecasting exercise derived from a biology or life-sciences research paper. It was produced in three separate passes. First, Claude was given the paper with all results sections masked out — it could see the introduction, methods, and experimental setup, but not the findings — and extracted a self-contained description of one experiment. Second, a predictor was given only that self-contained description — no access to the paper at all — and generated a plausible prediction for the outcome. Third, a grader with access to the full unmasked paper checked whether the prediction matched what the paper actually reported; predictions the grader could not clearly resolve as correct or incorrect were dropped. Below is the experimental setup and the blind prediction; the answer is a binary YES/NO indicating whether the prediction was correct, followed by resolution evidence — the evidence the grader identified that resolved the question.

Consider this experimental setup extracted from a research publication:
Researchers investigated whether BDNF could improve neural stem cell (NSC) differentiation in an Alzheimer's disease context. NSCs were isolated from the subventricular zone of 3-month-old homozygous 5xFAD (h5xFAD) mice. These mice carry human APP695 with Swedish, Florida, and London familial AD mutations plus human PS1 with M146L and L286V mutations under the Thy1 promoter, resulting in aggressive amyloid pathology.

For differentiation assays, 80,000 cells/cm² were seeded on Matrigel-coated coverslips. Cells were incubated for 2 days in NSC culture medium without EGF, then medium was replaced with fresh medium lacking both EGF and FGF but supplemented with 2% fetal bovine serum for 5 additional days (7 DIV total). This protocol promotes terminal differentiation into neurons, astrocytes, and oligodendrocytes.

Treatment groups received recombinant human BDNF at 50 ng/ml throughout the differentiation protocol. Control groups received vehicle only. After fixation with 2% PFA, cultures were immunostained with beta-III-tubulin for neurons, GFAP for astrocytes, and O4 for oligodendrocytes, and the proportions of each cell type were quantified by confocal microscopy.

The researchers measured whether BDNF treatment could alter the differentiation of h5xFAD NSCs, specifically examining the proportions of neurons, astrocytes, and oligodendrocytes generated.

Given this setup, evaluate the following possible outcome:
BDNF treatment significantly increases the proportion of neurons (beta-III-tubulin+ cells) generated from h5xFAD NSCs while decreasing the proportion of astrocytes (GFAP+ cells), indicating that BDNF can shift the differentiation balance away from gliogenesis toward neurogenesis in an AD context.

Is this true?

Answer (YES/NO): NO